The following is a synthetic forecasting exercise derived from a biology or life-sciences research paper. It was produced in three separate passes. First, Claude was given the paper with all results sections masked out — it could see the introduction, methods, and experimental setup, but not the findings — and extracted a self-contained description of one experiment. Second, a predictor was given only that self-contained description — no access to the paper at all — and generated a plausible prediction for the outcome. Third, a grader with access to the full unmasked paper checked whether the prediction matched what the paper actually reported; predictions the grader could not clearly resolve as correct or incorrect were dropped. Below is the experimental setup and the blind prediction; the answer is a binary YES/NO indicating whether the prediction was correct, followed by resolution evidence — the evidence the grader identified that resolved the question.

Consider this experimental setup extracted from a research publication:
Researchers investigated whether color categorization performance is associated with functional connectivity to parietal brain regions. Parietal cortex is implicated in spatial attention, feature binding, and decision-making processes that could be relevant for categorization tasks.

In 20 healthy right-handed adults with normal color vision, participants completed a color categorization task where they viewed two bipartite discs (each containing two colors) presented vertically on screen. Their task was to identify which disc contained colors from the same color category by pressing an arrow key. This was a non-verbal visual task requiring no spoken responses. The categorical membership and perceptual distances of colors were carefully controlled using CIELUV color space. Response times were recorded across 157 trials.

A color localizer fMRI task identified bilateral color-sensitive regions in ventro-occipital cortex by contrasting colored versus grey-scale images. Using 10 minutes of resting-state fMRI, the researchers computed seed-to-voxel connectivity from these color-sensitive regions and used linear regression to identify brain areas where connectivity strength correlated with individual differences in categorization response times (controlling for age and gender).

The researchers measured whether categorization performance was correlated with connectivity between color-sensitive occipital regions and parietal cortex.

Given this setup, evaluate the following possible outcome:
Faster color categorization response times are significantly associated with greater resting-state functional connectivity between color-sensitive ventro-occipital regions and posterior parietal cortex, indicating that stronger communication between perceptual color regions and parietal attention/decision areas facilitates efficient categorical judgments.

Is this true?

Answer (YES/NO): YES